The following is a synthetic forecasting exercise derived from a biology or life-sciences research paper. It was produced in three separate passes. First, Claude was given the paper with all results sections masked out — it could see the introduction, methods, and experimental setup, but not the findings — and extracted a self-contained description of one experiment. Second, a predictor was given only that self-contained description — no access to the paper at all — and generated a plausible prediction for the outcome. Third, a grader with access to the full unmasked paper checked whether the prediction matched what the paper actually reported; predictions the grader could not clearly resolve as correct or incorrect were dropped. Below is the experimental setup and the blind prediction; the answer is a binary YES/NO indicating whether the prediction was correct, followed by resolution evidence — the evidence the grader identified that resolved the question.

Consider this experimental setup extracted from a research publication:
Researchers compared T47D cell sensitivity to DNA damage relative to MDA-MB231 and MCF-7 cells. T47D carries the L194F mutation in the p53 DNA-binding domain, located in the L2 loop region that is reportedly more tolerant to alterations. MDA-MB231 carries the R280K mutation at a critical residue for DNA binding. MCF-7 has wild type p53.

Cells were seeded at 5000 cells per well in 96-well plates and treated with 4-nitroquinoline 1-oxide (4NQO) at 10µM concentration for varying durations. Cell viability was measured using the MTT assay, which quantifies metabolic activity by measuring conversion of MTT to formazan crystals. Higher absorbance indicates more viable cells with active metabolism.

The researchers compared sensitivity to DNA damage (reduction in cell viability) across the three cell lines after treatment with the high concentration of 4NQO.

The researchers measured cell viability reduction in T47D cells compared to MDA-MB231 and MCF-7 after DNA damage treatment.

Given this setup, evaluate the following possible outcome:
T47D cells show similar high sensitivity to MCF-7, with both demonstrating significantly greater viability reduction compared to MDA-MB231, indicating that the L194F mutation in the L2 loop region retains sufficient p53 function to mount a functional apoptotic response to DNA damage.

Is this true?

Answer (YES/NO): NO